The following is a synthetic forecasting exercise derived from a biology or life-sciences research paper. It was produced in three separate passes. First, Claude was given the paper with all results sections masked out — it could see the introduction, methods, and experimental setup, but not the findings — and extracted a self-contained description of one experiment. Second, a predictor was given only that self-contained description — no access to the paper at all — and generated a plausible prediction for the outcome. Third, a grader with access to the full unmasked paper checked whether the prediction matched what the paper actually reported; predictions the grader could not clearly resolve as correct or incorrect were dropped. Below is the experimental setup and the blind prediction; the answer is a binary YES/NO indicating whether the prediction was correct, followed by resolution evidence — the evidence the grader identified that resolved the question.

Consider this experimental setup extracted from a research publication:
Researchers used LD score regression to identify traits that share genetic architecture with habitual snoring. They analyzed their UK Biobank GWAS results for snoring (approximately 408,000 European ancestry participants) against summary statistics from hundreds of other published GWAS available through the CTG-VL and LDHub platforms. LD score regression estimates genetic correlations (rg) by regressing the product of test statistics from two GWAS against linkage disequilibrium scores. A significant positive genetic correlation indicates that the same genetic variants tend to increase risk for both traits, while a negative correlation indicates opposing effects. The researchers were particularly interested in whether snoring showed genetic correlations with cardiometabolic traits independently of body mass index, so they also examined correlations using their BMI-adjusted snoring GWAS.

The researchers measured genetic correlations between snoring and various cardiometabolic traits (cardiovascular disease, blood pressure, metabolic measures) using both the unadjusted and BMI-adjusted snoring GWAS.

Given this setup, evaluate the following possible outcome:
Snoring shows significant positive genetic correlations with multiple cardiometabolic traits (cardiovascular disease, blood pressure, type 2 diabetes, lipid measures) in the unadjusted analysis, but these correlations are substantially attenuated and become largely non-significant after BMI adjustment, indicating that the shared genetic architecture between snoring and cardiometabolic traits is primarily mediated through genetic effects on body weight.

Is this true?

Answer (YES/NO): YES